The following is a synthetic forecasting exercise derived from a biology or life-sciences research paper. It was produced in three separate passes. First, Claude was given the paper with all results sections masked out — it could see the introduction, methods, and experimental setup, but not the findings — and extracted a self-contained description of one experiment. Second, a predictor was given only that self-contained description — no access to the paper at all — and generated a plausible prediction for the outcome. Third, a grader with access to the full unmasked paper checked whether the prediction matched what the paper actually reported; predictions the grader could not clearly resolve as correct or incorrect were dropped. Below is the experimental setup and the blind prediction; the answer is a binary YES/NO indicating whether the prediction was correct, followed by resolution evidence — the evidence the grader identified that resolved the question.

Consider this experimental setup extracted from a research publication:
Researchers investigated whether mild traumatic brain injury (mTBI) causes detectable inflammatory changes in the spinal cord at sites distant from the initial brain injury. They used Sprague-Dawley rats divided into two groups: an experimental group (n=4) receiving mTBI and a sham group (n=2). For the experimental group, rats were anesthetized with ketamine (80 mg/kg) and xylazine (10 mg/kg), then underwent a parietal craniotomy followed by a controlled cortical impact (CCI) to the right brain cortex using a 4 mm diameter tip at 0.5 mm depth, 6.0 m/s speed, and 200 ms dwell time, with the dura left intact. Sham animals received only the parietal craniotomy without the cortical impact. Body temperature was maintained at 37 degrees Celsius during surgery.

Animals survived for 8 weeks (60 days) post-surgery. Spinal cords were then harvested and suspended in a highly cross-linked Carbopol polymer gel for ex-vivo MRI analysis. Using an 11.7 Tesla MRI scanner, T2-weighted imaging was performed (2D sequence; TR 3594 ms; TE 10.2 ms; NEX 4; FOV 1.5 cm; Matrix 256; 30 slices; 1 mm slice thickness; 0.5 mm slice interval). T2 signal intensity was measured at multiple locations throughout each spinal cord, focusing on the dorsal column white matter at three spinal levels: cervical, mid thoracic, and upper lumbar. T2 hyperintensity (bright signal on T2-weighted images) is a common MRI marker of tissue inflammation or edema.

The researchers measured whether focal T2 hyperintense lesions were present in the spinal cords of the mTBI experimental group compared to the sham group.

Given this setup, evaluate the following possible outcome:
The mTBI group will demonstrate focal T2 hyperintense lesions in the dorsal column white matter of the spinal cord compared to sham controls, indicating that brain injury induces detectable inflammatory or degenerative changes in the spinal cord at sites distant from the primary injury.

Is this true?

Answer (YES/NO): YES